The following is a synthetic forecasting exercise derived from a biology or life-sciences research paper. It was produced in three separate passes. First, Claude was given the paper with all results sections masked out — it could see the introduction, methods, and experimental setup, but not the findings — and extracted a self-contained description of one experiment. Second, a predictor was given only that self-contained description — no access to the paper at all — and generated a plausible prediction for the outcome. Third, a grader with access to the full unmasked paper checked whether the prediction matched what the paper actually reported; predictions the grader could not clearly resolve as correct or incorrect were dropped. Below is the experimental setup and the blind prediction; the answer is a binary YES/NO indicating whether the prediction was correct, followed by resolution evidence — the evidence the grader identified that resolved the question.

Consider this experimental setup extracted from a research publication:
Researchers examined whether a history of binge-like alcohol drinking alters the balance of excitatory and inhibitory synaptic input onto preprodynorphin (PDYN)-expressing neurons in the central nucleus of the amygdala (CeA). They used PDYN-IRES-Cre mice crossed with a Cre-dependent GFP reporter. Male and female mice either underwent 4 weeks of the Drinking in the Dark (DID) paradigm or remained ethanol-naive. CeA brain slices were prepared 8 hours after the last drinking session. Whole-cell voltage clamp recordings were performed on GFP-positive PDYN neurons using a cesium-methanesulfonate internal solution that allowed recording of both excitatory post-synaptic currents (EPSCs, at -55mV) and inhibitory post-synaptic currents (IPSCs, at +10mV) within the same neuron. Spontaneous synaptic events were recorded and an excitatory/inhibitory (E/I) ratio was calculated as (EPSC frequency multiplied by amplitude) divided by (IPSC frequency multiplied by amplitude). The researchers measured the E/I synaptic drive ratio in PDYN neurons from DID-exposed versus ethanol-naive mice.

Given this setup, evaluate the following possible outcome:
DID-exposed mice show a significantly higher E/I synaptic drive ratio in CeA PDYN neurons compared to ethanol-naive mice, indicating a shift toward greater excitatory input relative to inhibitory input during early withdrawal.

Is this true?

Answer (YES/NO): NO